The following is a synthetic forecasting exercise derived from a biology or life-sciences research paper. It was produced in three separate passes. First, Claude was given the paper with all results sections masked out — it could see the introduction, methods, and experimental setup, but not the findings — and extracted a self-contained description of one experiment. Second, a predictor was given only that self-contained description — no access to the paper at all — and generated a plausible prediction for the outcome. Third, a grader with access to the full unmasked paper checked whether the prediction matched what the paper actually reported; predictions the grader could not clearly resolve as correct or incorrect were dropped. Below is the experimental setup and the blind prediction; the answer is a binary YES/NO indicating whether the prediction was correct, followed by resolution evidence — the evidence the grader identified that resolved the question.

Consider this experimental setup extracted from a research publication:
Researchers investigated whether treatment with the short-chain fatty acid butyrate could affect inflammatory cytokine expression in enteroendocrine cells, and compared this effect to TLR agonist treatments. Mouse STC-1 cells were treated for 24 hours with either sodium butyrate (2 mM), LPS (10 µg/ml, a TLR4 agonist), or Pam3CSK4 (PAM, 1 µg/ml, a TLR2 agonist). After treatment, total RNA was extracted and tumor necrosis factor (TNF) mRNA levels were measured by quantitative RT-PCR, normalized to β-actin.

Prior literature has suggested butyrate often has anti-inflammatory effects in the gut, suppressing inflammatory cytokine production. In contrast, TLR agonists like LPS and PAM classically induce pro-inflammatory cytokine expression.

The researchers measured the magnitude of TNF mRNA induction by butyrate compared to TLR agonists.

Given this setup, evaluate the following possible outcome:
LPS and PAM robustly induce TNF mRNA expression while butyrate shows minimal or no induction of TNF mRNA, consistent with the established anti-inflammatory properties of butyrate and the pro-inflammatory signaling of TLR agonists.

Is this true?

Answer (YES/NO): NO